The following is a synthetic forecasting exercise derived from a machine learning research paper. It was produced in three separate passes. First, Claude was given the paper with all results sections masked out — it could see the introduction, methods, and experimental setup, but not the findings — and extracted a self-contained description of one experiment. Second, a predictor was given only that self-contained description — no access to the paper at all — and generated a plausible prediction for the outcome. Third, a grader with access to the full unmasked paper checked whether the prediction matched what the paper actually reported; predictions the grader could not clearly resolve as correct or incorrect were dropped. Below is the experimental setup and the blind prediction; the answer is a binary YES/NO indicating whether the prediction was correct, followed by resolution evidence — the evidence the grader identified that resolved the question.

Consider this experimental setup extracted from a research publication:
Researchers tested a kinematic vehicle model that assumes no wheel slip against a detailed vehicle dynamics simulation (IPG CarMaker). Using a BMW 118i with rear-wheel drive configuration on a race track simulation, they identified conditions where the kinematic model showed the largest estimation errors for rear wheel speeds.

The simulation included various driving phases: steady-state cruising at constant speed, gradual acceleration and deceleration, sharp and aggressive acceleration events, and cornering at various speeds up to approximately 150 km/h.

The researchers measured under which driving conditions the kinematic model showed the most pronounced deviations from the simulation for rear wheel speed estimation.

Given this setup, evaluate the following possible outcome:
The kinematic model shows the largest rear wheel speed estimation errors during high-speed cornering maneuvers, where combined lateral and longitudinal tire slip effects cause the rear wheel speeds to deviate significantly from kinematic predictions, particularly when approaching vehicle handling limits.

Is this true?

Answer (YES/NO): NO